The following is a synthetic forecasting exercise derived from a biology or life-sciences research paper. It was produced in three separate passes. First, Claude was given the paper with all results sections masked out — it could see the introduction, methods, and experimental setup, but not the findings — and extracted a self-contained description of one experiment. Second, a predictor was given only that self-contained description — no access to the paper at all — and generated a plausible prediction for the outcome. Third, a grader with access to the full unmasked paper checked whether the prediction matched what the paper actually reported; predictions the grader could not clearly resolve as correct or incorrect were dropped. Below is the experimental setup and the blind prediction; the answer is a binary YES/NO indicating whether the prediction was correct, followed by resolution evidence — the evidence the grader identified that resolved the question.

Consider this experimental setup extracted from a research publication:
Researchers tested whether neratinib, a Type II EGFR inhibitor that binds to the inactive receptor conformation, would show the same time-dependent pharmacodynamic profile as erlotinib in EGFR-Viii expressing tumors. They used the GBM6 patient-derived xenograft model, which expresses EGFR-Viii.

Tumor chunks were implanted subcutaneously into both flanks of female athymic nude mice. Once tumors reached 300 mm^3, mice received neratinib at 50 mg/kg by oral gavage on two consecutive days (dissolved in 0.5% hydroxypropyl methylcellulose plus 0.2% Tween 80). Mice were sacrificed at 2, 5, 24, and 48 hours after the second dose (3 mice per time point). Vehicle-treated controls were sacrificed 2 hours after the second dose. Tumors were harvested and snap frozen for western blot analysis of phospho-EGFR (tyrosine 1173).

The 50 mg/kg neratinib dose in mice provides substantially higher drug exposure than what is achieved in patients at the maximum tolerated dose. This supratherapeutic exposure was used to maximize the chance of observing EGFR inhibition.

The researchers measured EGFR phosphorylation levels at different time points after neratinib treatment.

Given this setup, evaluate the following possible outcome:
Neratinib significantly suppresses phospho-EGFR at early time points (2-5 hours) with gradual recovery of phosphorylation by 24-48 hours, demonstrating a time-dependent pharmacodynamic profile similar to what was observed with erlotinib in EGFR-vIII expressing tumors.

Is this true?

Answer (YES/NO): NO